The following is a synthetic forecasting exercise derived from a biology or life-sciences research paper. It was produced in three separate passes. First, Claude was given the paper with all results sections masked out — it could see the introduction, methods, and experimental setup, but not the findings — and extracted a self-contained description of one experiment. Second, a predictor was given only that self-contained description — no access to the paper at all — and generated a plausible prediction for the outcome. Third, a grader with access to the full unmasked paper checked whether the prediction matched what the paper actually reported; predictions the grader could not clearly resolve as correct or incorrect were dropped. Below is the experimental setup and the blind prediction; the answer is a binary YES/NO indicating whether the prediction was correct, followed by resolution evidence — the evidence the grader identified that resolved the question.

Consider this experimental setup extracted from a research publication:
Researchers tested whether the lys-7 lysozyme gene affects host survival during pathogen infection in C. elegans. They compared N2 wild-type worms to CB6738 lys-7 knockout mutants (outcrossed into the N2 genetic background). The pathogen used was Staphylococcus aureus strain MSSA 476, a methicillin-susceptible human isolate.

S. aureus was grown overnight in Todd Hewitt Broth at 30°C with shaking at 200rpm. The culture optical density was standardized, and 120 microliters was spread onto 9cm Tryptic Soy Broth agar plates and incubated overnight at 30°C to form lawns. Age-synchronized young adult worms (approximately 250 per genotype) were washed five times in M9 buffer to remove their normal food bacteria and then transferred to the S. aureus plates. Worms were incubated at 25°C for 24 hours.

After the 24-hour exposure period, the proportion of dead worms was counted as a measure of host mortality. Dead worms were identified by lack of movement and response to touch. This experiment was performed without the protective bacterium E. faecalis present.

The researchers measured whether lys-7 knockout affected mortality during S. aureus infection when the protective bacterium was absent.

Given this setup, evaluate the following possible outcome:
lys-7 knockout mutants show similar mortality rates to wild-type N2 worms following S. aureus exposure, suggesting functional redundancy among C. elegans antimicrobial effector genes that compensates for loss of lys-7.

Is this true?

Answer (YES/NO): NO